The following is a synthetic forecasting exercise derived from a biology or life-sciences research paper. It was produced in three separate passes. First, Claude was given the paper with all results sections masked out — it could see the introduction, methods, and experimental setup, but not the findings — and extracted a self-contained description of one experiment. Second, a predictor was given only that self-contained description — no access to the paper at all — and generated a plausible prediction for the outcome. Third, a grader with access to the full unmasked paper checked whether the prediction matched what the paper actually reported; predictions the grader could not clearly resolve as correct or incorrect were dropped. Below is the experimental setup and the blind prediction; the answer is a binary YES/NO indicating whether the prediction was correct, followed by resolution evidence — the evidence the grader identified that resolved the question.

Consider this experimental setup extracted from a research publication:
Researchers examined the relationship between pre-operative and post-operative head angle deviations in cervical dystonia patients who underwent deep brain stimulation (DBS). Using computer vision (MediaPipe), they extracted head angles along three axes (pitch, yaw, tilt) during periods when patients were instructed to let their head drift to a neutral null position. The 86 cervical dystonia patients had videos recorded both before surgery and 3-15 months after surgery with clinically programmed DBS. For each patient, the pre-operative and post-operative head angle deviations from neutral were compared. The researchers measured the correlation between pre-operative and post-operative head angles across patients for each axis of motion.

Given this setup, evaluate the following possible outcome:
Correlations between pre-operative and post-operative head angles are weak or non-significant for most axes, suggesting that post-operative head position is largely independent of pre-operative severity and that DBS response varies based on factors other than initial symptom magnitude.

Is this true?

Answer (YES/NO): NO